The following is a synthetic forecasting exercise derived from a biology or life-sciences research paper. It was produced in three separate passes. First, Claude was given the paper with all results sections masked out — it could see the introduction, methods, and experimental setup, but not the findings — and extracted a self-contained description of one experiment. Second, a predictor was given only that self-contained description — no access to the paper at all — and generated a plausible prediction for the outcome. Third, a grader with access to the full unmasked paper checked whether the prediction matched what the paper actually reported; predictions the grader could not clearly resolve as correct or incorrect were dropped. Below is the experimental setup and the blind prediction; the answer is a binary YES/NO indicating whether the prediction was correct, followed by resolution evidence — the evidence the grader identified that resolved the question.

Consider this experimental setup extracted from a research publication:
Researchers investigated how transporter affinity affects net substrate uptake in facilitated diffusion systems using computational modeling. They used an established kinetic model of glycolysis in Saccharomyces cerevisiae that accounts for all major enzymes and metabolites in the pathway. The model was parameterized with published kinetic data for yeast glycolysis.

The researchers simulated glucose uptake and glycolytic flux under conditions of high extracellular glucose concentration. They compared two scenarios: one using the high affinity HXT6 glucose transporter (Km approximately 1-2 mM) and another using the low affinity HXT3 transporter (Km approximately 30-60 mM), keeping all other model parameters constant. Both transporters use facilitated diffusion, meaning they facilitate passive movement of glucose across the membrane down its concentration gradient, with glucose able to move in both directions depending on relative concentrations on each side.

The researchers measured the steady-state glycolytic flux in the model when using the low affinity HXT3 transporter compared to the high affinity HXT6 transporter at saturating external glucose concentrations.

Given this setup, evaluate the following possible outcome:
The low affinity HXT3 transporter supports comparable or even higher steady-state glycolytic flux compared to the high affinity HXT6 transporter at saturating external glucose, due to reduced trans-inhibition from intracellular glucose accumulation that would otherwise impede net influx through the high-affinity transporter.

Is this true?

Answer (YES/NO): YES